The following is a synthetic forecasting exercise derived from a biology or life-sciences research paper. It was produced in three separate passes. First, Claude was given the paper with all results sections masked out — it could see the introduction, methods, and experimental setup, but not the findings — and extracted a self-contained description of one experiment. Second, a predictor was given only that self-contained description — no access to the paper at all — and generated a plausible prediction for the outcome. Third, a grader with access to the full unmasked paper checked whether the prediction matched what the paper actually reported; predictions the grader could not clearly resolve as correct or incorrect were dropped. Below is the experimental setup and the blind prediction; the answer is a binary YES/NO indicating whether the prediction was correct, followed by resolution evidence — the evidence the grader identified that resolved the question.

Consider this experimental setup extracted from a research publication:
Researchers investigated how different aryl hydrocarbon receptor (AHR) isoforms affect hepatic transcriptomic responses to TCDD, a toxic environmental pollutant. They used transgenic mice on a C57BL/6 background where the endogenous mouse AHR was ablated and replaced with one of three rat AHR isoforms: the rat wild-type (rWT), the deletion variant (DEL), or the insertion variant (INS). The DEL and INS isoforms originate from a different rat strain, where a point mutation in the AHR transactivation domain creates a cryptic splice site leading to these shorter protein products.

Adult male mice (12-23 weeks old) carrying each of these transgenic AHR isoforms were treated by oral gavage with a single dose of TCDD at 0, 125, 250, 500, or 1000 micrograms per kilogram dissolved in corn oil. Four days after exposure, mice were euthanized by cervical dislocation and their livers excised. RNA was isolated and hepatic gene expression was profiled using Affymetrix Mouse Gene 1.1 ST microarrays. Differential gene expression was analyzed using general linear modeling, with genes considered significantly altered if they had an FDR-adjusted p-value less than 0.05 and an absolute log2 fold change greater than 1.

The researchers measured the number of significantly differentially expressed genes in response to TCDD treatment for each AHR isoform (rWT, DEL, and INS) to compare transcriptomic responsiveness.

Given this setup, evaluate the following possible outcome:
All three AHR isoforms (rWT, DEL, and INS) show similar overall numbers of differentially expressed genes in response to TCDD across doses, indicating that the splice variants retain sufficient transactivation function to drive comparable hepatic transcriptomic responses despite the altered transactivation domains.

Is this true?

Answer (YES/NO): NO